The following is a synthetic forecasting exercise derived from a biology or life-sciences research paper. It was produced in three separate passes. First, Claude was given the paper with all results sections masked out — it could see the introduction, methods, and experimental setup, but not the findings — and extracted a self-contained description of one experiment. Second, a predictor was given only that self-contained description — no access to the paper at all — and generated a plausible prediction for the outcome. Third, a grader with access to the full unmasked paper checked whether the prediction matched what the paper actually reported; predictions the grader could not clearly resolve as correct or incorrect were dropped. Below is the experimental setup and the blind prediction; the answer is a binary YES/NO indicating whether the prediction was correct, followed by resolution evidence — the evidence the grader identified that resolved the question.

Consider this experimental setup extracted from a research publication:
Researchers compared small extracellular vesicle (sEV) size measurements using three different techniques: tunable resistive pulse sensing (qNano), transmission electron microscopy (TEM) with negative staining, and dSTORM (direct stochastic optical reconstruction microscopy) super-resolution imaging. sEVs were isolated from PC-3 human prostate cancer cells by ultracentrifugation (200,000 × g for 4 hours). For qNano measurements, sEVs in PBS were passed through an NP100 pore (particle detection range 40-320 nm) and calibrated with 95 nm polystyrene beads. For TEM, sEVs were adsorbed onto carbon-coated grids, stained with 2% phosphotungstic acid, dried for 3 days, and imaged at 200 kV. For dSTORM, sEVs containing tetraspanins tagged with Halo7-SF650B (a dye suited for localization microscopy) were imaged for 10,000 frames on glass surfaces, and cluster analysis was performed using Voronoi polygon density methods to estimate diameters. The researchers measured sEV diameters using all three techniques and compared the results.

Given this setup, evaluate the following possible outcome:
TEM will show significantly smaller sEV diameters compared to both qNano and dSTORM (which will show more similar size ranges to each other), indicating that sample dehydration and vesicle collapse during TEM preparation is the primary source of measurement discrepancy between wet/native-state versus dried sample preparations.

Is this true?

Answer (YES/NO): NO